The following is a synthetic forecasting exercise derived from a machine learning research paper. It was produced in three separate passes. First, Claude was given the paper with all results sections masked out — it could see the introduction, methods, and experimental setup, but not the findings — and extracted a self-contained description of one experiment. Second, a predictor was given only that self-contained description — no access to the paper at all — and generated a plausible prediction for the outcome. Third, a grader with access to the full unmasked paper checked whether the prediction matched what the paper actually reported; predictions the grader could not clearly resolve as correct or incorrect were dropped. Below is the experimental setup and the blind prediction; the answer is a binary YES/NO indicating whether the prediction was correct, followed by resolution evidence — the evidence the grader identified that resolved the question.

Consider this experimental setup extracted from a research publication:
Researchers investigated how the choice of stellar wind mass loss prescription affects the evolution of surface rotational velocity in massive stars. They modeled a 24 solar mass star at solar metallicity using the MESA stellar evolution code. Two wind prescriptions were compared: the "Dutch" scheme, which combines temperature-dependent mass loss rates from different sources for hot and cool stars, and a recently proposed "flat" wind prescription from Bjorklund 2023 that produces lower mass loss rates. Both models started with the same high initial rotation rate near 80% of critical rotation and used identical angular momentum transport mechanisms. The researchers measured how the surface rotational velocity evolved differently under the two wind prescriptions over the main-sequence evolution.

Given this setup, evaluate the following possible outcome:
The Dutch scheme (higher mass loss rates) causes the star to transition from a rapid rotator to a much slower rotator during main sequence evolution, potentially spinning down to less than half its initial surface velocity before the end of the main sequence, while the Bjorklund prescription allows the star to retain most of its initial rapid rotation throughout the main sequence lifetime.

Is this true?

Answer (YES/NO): YES